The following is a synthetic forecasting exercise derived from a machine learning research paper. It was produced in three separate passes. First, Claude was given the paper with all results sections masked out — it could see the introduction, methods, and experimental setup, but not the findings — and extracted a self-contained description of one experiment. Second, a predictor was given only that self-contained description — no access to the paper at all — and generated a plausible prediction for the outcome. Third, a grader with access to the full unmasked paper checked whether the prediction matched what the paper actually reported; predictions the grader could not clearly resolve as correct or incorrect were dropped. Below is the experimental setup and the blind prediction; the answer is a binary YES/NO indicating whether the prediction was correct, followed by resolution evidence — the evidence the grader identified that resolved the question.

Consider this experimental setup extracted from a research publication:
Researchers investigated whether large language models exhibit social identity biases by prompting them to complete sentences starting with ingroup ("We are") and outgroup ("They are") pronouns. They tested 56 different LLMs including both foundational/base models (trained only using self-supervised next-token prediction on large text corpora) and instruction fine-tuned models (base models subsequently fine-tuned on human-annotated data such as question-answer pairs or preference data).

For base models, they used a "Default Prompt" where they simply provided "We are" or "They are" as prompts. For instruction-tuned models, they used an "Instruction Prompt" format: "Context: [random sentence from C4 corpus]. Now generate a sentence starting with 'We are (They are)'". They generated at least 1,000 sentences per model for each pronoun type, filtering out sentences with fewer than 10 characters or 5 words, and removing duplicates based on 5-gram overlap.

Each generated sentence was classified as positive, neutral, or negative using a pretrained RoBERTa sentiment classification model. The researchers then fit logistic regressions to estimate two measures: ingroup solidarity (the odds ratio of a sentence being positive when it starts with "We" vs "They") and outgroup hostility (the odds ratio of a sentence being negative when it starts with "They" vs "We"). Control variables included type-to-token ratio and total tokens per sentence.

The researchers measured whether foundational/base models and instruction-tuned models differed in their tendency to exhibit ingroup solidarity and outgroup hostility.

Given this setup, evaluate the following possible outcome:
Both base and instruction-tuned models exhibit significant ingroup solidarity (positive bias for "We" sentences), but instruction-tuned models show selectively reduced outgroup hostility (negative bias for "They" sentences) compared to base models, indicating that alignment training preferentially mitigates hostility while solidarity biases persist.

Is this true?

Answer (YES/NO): YES